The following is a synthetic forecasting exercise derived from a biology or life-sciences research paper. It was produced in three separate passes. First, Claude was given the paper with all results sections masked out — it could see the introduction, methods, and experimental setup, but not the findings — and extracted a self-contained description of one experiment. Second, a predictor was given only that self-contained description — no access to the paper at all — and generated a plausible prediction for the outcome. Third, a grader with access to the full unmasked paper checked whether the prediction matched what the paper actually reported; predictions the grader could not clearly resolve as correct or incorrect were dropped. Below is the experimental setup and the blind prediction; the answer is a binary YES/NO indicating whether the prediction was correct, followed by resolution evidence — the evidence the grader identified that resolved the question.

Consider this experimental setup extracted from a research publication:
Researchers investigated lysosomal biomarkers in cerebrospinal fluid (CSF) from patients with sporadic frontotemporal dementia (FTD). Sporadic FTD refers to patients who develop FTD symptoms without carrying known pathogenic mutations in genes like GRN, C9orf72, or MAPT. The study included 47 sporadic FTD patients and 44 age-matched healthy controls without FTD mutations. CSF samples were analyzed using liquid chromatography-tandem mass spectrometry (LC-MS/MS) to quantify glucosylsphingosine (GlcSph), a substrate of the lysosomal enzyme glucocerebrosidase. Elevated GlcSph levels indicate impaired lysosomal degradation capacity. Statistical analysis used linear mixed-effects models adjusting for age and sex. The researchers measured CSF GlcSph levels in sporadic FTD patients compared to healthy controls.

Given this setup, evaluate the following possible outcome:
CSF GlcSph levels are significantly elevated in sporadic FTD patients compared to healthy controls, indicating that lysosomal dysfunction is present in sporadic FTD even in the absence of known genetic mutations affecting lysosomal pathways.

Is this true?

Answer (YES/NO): NO